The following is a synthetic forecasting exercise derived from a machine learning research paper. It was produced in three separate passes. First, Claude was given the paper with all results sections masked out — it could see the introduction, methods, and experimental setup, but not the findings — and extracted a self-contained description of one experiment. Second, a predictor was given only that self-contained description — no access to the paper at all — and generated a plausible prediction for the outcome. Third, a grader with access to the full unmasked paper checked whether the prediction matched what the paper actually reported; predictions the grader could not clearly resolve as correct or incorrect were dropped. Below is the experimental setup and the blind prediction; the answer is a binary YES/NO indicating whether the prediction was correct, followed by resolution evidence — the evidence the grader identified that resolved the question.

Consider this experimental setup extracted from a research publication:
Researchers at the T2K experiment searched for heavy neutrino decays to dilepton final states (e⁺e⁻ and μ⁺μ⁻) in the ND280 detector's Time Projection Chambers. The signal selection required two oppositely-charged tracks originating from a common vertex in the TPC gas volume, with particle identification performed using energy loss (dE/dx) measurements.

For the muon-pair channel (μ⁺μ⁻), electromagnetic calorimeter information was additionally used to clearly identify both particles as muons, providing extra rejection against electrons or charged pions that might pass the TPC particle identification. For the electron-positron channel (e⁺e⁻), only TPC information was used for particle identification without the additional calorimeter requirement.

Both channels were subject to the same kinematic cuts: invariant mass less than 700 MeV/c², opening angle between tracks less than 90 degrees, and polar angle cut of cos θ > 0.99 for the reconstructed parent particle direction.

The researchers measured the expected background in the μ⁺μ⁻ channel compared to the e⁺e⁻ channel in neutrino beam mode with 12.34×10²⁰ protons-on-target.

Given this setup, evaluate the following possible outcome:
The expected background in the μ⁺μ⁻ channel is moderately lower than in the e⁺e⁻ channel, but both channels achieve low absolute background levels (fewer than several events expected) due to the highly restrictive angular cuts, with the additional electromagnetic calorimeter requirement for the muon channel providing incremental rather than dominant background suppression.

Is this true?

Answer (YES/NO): NO